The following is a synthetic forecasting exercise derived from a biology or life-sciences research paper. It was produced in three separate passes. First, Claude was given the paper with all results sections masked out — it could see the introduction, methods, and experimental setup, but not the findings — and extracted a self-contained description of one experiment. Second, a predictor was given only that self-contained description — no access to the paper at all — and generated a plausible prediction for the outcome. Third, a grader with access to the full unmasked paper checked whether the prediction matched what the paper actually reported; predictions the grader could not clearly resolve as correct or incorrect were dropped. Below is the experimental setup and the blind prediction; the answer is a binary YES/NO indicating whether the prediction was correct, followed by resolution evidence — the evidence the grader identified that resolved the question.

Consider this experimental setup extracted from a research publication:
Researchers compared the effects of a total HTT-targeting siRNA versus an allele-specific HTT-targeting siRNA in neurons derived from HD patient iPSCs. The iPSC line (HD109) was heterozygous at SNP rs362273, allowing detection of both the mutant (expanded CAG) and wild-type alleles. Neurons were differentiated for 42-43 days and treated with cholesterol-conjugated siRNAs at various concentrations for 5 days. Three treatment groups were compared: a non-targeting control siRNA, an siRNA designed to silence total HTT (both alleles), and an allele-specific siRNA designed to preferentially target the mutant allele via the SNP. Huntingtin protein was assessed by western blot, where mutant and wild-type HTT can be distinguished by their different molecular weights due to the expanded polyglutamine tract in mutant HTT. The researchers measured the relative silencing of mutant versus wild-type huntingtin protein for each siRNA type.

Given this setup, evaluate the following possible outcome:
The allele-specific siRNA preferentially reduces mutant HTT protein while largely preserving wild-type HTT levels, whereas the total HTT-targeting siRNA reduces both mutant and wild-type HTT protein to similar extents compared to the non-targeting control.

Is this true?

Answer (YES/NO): YES